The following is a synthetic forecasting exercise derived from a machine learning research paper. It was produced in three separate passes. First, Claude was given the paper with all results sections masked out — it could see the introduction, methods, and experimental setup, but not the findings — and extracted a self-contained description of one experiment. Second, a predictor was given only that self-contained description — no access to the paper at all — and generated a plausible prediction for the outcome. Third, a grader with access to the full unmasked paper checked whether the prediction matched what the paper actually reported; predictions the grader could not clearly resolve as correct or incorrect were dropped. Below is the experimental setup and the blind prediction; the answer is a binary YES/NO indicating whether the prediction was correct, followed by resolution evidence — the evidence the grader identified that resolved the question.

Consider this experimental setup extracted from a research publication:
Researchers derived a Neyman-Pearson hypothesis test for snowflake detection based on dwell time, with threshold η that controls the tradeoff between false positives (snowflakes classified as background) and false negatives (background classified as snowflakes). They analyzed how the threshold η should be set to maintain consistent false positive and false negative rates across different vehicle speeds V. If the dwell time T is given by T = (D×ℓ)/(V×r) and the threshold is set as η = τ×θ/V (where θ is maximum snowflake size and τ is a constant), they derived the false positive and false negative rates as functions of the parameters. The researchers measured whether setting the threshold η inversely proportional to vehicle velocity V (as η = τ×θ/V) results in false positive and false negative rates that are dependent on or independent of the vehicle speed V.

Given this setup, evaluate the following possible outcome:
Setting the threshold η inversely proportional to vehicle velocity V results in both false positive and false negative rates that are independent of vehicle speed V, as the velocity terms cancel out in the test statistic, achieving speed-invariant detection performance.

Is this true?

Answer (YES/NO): YES